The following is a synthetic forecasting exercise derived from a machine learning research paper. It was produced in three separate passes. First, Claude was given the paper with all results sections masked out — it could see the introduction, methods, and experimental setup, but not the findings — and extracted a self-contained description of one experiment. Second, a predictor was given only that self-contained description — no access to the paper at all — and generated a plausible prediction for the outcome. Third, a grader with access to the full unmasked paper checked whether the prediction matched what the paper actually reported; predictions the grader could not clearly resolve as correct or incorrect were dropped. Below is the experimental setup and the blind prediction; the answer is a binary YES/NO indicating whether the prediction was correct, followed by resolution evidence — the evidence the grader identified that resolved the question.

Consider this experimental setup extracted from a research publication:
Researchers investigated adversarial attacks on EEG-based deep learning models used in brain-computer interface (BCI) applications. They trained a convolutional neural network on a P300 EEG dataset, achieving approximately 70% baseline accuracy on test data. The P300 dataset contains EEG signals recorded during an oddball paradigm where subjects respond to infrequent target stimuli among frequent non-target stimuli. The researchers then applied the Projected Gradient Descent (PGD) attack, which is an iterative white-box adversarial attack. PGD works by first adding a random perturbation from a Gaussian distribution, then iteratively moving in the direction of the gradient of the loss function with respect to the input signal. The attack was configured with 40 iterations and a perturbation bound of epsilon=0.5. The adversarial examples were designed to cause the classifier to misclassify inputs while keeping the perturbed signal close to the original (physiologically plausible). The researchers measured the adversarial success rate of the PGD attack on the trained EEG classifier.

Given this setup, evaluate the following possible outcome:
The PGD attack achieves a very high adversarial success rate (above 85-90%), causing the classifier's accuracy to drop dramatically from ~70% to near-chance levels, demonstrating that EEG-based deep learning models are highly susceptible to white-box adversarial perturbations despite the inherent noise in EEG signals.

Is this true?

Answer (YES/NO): NO